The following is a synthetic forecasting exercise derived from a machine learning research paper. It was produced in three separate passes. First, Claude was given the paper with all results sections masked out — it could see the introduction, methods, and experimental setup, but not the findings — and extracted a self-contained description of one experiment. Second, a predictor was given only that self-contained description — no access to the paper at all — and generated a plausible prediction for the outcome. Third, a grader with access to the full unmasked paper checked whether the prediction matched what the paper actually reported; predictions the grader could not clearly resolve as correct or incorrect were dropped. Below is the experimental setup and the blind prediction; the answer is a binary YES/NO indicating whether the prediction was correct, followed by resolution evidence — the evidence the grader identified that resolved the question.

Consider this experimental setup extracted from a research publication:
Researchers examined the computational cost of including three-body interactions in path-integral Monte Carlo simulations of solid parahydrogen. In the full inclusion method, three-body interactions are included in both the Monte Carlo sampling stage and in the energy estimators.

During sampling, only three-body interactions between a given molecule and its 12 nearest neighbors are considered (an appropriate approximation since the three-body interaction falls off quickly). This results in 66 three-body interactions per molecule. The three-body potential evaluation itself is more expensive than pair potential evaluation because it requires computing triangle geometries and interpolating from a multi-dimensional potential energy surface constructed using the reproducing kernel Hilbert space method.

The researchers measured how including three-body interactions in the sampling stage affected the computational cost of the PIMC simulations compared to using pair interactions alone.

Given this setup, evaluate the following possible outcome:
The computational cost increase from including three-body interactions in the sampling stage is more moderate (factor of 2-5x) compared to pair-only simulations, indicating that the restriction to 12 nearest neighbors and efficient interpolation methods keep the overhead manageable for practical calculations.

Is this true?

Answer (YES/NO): NO